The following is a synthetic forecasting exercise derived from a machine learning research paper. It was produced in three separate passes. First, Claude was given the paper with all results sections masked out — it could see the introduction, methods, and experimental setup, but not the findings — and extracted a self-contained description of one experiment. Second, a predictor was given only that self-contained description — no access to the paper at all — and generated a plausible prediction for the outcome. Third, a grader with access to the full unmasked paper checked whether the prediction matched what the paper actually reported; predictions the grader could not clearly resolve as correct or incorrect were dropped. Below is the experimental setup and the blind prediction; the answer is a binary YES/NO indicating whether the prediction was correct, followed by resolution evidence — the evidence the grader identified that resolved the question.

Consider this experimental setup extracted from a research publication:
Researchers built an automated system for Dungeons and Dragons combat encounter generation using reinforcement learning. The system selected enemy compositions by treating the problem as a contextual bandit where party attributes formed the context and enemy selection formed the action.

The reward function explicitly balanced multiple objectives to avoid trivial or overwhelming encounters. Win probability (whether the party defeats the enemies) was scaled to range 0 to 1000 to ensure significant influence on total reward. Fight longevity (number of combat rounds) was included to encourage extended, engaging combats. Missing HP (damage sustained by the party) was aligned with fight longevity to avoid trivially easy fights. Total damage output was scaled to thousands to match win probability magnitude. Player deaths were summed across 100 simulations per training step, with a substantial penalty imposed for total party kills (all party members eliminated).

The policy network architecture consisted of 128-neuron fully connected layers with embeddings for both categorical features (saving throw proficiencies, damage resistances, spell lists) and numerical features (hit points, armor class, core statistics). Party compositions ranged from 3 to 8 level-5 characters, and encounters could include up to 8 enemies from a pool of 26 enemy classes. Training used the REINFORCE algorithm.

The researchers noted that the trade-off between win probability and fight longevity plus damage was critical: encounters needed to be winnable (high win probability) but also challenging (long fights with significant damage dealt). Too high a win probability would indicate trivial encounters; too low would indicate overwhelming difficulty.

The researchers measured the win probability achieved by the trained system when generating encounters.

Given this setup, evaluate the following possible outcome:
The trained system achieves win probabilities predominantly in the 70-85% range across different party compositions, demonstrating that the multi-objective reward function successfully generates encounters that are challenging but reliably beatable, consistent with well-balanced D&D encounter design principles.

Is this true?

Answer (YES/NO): NO